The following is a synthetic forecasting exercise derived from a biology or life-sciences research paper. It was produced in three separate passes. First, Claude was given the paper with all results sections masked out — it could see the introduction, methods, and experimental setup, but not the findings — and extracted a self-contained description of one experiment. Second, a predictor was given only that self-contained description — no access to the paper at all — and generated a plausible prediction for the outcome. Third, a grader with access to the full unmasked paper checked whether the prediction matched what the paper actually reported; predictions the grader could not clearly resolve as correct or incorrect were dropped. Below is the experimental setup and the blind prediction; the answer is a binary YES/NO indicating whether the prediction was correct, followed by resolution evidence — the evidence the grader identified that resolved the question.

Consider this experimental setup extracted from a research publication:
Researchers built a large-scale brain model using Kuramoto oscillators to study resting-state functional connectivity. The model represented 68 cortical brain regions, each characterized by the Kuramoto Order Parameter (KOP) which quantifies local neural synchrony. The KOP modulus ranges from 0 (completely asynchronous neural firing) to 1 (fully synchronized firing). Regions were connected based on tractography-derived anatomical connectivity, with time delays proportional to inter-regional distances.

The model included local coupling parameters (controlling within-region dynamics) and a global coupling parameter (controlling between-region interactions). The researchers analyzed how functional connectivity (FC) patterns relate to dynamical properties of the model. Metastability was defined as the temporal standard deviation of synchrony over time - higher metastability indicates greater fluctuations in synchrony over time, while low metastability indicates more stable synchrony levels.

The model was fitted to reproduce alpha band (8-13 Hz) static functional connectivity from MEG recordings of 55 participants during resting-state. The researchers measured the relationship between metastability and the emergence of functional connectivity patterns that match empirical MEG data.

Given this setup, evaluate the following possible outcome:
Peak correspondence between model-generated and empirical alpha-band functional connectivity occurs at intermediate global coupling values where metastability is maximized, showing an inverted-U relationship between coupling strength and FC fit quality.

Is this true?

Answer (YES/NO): NO